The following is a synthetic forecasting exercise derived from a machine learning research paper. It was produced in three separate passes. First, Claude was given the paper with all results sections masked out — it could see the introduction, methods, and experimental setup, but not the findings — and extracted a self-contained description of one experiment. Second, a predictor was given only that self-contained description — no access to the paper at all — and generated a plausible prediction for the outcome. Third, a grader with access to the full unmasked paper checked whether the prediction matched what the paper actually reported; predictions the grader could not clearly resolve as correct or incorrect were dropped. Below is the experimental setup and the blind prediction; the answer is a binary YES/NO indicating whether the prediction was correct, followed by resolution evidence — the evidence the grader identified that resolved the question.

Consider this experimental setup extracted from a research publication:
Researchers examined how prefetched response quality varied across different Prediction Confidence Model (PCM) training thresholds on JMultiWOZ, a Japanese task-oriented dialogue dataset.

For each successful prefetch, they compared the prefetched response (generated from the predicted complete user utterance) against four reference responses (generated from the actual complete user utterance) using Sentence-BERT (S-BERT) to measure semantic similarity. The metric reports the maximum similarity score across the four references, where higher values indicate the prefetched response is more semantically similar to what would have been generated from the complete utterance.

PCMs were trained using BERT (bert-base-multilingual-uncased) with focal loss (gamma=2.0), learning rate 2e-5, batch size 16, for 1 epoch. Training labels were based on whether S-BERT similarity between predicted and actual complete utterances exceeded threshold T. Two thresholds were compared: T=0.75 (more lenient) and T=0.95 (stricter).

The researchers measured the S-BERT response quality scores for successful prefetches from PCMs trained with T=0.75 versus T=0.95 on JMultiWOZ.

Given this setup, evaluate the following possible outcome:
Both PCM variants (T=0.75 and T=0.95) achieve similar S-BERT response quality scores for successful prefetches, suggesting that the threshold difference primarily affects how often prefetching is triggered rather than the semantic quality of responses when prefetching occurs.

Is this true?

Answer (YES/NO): NO